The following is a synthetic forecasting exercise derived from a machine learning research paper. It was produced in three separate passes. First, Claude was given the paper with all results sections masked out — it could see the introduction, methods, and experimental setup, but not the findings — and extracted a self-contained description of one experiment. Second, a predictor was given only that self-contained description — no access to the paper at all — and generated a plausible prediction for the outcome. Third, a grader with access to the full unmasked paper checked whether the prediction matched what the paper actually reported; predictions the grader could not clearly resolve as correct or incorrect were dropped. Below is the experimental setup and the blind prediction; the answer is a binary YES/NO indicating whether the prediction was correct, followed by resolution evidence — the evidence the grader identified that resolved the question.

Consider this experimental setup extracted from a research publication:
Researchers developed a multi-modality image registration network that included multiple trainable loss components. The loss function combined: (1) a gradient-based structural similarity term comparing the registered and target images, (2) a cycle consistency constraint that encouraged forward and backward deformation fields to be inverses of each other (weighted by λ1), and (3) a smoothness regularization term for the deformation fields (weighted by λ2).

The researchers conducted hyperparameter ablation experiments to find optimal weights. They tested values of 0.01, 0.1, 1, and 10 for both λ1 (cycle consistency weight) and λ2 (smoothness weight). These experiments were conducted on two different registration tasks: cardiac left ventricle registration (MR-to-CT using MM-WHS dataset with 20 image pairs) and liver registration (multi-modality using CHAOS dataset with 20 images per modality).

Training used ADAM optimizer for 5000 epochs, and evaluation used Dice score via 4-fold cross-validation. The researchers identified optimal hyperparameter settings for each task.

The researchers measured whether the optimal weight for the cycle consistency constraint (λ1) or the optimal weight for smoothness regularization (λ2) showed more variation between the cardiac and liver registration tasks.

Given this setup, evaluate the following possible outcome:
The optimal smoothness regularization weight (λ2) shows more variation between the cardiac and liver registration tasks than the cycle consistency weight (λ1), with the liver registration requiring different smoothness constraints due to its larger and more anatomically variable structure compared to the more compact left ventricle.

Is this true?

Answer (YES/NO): YES